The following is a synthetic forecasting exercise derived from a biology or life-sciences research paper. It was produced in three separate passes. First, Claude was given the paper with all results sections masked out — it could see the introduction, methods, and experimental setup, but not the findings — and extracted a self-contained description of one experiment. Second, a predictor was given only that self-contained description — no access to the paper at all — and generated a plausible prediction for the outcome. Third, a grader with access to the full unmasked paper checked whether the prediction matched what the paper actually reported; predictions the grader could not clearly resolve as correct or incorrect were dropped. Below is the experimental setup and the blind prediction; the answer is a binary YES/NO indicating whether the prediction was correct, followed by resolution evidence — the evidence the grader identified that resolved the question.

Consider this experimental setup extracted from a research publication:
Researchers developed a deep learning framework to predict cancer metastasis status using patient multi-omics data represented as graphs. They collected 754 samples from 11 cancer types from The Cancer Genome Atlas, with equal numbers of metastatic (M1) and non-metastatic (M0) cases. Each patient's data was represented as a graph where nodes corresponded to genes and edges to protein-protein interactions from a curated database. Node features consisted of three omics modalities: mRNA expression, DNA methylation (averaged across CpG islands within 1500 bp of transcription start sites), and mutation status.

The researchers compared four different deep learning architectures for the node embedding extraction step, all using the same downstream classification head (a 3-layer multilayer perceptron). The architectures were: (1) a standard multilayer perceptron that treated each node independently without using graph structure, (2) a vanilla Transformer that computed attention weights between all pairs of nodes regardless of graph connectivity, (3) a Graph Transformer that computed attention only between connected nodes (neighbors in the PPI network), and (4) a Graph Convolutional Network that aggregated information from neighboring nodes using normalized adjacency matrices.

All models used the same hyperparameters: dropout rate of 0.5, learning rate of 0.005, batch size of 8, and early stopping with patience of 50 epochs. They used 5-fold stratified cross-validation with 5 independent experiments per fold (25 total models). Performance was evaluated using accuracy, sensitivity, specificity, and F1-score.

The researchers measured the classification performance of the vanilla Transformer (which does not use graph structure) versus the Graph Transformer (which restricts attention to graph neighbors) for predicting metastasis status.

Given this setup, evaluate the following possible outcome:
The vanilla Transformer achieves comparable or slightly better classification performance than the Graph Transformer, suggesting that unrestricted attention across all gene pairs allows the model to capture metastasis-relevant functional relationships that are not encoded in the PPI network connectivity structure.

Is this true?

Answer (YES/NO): NO